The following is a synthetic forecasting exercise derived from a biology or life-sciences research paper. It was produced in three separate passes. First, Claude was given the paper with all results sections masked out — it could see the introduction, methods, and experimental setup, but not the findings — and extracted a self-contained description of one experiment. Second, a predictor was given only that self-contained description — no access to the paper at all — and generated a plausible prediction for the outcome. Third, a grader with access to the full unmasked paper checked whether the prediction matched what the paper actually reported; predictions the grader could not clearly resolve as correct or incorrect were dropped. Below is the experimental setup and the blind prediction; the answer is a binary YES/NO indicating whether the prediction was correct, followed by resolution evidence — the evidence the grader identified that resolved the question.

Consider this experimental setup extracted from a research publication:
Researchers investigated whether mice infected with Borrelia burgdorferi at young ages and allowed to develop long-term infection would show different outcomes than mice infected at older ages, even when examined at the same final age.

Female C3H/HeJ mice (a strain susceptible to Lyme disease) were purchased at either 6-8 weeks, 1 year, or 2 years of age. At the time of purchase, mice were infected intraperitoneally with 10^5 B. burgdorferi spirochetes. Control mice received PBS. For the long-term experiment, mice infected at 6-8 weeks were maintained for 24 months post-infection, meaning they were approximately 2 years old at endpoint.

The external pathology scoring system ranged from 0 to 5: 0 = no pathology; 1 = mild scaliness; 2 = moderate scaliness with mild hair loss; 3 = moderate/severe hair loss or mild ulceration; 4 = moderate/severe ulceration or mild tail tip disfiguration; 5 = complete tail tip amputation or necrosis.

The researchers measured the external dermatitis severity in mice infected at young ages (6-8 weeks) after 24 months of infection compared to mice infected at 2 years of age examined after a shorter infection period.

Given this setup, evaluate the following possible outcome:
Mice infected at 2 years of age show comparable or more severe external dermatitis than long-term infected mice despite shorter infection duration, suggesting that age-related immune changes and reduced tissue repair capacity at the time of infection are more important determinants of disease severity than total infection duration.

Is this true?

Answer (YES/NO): YES